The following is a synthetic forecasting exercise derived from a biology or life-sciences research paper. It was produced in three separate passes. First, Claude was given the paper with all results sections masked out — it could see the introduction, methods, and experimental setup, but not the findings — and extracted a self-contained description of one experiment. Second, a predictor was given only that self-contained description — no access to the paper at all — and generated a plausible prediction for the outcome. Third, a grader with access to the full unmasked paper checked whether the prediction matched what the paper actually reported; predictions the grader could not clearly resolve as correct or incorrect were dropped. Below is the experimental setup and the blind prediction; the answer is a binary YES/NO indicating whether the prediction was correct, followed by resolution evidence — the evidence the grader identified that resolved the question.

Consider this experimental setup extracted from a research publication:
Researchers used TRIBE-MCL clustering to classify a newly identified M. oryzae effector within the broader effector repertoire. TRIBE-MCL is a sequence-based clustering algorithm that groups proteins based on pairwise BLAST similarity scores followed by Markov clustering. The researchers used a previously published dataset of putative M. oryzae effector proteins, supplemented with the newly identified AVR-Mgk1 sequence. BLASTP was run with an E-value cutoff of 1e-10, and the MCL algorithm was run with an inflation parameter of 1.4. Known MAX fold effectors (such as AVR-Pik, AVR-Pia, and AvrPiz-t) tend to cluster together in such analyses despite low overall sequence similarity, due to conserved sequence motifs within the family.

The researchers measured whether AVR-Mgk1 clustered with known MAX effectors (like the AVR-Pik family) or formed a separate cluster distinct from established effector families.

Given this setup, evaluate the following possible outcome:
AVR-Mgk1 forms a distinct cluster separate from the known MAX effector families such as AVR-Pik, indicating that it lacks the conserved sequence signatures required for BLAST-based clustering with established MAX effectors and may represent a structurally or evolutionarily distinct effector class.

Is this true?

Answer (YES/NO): YES